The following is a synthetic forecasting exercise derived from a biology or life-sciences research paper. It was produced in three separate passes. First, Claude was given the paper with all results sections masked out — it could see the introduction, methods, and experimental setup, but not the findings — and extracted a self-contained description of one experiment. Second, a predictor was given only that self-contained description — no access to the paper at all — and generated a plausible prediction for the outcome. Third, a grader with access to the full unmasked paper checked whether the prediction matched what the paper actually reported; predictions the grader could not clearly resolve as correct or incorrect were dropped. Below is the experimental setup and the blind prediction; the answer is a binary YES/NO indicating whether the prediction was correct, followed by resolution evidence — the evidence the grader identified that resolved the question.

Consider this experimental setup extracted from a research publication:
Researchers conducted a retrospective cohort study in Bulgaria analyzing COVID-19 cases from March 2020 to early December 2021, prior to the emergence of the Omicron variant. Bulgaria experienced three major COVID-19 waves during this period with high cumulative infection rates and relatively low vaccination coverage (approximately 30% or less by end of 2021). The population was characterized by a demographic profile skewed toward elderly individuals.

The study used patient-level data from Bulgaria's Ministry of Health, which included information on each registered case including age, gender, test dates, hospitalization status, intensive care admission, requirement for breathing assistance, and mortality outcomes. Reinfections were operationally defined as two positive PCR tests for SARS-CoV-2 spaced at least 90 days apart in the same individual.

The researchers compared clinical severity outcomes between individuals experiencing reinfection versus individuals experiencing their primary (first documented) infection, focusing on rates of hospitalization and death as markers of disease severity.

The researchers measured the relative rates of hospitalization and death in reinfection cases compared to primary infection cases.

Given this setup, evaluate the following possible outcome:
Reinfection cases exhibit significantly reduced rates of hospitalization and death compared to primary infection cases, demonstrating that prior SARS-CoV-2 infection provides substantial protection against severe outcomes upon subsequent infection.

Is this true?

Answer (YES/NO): NO